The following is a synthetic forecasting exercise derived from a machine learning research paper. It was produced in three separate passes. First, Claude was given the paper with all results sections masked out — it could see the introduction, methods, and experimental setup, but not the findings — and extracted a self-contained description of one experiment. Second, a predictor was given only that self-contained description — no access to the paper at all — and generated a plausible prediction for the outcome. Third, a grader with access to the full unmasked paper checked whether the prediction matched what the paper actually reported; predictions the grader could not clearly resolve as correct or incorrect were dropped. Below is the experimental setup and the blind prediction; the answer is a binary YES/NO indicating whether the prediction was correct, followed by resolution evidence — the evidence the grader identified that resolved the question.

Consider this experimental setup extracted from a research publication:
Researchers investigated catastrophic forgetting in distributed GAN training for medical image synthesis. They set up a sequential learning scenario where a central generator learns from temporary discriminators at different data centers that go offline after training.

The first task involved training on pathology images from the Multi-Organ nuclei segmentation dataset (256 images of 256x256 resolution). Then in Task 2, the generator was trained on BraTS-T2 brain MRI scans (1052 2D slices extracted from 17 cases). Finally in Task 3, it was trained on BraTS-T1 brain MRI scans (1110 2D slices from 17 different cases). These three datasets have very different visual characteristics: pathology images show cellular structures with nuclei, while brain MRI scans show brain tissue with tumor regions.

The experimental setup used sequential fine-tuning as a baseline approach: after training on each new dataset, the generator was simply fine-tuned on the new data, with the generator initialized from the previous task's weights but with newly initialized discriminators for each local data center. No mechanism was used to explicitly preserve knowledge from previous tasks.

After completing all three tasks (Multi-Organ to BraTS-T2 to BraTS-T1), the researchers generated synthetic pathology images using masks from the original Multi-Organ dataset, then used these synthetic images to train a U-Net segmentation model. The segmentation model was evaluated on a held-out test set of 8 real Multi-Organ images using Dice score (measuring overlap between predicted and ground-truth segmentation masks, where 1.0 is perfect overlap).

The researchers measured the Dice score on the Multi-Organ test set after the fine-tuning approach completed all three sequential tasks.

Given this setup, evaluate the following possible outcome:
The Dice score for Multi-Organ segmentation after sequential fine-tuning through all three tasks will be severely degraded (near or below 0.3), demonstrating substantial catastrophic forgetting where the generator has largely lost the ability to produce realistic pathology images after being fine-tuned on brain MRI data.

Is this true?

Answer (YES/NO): YES